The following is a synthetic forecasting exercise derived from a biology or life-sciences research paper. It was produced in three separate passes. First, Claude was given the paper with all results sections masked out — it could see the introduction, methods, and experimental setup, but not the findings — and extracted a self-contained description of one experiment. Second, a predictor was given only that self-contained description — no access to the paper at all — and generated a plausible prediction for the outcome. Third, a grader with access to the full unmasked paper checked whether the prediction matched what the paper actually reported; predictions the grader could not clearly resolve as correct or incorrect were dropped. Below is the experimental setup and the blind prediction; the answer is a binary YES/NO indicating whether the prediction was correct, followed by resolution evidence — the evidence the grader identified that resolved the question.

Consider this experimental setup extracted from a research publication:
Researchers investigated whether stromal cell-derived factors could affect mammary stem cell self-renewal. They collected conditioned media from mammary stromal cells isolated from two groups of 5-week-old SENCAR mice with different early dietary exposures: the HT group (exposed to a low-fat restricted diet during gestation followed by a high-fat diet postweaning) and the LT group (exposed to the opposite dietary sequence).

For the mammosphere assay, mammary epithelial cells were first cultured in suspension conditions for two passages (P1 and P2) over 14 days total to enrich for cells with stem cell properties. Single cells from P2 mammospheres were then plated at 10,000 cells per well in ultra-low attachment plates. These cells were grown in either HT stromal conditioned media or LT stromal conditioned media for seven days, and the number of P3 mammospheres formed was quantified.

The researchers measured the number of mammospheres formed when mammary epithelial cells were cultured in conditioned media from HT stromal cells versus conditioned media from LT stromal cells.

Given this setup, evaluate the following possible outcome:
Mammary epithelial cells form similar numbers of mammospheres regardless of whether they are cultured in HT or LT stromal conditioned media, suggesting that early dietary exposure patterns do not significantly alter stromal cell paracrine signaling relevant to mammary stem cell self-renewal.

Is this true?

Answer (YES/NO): NO